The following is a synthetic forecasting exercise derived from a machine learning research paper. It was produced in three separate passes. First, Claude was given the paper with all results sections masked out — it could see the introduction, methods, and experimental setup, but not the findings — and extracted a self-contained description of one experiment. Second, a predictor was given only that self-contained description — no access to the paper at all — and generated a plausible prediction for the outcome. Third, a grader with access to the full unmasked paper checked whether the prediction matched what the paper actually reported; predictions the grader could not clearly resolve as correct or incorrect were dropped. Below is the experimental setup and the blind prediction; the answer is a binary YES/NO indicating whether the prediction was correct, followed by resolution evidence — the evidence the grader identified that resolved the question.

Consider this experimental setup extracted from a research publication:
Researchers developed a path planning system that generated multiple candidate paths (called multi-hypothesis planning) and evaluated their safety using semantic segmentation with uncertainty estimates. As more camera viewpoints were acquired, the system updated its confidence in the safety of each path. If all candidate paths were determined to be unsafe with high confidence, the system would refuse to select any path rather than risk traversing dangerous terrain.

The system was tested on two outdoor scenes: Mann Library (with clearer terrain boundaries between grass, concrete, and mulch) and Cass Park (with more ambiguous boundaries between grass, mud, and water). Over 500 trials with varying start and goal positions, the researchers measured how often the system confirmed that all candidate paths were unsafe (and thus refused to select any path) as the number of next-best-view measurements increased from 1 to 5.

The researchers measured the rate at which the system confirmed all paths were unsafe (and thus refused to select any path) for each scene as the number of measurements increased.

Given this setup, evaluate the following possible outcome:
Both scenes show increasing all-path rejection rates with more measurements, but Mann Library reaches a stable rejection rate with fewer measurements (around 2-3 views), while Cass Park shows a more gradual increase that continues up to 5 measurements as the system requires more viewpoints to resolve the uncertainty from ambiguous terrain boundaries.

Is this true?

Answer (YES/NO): NO